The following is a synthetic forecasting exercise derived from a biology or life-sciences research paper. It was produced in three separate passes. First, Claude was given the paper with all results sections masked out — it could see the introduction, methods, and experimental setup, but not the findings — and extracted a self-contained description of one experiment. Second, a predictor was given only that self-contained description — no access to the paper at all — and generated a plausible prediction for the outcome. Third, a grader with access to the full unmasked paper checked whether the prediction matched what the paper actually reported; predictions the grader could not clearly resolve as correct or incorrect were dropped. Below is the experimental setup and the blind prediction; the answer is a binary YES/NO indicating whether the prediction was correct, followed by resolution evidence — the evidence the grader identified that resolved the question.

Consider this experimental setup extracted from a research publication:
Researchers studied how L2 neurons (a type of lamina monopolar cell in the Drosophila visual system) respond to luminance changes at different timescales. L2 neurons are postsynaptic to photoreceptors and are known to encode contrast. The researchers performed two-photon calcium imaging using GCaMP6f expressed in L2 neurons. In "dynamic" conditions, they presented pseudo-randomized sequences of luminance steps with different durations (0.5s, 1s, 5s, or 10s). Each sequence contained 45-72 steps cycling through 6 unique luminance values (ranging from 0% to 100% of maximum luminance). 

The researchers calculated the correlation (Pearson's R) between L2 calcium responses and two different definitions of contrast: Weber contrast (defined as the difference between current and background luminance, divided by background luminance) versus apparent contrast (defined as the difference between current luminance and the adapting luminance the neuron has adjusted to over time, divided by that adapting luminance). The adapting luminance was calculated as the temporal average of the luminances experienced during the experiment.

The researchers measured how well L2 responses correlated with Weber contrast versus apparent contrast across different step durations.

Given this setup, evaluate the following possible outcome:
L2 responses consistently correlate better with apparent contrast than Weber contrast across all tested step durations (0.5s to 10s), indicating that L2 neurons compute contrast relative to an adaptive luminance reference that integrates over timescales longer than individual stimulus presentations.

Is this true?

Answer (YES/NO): NO